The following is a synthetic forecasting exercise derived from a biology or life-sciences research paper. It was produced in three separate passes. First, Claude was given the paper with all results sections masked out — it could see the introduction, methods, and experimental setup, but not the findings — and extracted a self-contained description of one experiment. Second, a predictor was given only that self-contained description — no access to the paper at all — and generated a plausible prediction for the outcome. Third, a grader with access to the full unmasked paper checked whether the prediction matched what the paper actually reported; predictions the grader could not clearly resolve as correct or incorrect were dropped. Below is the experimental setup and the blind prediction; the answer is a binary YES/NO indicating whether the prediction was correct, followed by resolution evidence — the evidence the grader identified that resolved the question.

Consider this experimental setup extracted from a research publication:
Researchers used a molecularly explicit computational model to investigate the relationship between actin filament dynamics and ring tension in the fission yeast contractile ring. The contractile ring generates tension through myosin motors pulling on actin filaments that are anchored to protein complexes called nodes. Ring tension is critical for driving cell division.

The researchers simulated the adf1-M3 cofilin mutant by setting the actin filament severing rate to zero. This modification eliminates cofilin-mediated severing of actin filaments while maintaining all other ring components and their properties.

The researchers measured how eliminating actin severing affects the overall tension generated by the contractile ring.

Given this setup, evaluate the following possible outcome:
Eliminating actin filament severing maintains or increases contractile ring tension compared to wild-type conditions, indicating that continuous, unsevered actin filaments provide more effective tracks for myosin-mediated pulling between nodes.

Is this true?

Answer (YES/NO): YES